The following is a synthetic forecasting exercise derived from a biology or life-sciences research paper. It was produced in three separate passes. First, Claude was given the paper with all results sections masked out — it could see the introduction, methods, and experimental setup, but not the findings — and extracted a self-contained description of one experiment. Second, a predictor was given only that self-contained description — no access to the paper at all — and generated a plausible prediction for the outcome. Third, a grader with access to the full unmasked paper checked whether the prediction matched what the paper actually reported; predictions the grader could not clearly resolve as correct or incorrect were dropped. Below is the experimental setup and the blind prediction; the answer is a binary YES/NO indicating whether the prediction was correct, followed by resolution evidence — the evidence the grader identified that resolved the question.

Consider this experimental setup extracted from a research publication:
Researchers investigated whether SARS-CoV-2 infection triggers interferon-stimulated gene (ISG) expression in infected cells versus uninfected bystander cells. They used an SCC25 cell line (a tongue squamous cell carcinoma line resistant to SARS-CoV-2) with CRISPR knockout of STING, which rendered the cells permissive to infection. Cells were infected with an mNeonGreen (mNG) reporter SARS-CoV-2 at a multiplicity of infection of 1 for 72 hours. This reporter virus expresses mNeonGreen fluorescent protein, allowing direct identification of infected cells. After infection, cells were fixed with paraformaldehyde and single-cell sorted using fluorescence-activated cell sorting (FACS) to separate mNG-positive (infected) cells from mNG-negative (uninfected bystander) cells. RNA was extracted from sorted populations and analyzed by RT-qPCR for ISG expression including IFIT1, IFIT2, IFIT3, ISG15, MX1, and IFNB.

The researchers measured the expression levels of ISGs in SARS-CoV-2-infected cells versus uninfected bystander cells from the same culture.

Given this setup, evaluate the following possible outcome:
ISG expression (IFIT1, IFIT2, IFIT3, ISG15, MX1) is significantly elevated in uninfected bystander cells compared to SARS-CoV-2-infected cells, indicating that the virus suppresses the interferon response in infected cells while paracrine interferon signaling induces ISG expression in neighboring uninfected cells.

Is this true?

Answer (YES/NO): YES